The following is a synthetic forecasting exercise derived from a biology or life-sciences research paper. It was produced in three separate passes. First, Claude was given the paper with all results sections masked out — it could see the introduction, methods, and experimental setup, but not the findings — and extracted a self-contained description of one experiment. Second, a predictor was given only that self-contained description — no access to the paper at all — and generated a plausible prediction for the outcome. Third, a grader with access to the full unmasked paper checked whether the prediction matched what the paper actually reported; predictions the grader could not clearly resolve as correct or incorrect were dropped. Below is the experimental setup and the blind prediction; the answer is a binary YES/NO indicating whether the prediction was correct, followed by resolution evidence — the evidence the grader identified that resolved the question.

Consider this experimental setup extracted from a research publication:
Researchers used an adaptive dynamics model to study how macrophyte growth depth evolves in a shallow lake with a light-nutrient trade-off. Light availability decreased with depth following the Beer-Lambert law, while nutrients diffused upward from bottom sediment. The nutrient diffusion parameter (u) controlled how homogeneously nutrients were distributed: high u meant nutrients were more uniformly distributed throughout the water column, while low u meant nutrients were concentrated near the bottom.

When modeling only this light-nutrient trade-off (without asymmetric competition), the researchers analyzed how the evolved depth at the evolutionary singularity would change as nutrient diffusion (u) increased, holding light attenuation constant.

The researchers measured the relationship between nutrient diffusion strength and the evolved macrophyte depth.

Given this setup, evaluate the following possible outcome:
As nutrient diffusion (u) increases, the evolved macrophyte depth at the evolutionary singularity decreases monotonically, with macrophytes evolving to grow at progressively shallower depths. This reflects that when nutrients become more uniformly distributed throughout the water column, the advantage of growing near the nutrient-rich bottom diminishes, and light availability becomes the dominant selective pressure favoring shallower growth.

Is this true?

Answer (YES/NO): YES